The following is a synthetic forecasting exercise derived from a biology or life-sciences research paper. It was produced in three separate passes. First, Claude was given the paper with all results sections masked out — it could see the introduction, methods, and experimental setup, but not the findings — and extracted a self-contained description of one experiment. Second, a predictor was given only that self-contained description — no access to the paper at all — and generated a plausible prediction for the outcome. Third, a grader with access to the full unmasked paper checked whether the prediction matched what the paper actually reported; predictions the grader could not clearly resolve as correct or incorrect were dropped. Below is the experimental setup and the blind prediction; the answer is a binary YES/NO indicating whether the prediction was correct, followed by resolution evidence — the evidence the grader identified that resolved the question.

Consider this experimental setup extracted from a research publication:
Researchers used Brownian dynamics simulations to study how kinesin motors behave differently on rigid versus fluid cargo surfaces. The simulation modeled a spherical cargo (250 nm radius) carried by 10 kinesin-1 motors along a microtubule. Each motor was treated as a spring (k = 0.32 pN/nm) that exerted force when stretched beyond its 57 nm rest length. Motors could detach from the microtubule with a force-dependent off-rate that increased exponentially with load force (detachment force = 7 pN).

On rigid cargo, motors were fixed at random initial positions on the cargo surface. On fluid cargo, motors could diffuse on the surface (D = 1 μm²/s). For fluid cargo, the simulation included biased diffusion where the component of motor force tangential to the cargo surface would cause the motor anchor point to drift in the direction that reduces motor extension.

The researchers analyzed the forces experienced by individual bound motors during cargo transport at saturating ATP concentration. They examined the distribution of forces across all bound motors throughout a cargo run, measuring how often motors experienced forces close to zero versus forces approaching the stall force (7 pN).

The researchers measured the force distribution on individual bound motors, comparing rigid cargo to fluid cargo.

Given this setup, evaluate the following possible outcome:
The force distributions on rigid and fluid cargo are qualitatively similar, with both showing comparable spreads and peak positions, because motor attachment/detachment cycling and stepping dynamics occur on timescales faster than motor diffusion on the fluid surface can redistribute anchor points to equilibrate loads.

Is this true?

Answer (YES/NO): NO